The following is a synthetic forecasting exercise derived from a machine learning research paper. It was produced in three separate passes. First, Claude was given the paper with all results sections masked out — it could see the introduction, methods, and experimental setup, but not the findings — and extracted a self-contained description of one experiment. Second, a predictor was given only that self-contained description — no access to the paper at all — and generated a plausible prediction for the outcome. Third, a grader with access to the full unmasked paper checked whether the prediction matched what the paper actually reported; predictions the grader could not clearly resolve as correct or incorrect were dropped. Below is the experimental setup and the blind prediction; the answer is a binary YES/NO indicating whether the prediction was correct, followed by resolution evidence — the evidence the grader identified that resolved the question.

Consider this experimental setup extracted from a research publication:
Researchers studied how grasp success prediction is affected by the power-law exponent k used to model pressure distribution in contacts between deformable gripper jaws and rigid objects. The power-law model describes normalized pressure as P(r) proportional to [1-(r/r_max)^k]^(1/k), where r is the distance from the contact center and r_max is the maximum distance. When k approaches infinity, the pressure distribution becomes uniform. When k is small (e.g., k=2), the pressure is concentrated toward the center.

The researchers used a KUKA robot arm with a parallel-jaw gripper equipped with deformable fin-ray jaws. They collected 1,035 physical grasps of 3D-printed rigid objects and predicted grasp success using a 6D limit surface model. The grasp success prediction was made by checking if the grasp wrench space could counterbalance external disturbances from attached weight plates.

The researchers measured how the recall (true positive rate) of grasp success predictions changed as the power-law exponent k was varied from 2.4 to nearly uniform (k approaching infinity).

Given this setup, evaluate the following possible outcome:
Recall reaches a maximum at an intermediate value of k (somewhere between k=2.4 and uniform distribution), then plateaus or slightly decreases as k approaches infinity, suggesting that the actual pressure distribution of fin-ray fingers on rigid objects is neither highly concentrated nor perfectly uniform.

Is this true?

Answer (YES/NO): NO